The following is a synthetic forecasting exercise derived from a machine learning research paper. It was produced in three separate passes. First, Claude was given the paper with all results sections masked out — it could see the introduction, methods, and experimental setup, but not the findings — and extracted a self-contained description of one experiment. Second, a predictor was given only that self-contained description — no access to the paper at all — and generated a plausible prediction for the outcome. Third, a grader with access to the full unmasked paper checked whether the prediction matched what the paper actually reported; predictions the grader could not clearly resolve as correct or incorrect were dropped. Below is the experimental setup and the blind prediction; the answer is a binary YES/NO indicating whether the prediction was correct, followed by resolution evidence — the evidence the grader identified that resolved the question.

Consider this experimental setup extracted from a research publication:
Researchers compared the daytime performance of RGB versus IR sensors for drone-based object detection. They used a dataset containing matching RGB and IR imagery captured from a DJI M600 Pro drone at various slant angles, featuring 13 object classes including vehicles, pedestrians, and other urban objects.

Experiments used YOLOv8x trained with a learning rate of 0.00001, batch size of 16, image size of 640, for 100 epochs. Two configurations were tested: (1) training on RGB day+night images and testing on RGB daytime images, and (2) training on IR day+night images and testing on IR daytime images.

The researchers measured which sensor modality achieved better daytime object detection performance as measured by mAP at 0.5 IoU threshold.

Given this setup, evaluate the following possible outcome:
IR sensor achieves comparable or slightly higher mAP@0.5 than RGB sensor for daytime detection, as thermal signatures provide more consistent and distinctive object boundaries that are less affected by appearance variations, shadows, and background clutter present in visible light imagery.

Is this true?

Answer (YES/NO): NO